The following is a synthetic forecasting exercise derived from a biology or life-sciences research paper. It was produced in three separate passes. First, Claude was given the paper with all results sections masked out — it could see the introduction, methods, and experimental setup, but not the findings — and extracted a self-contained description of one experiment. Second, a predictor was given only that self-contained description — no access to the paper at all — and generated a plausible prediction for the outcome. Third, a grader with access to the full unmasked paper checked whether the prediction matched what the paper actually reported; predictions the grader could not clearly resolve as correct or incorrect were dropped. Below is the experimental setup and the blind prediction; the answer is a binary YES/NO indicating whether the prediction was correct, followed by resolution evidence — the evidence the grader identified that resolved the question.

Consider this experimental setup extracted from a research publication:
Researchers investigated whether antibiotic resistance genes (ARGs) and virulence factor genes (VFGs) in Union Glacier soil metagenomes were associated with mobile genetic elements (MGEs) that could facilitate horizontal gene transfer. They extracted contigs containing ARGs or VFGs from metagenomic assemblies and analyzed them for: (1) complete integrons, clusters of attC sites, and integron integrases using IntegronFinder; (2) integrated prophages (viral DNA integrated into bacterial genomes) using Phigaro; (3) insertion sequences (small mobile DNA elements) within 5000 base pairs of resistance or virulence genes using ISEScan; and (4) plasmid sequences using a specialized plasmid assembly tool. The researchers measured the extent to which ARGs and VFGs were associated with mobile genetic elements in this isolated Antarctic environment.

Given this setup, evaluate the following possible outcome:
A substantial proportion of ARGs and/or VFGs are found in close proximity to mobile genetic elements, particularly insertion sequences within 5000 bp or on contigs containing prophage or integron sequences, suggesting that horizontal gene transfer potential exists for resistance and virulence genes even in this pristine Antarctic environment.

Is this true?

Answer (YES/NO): NO